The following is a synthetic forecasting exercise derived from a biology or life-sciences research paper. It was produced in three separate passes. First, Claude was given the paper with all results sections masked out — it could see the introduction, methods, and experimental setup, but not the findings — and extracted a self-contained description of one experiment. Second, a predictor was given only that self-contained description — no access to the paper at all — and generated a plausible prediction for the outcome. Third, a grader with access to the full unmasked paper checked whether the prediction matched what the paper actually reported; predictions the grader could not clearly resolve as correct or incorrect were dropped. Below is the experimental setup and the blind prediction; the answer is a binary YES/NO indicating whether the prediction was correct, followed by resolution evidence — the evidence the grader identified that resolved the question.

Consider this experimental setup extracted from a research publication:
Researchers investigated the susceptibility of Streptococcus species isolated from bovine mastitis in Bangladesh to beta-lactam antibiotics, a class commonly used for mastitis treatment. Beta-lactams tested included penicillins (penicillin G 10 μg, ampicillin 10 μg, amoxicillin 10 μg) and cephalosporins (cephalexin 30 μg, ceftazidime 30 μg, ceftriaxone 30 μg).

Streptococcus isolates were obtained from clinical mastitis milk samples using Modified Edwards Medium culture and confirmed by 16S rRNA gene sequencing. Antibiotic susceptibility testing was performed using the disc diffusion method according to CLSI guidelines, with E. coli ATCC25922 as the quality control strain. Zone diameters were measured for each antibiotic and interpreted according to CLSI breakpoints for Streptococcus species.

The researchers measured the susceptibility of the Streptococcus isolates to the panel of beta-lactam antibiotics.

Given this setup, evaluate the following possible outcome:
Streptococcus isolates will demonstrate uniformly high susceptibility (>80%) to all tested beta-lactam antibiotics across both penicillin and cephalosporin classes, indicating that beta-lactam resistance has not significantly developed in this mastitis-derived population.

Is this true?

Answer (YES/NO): NO